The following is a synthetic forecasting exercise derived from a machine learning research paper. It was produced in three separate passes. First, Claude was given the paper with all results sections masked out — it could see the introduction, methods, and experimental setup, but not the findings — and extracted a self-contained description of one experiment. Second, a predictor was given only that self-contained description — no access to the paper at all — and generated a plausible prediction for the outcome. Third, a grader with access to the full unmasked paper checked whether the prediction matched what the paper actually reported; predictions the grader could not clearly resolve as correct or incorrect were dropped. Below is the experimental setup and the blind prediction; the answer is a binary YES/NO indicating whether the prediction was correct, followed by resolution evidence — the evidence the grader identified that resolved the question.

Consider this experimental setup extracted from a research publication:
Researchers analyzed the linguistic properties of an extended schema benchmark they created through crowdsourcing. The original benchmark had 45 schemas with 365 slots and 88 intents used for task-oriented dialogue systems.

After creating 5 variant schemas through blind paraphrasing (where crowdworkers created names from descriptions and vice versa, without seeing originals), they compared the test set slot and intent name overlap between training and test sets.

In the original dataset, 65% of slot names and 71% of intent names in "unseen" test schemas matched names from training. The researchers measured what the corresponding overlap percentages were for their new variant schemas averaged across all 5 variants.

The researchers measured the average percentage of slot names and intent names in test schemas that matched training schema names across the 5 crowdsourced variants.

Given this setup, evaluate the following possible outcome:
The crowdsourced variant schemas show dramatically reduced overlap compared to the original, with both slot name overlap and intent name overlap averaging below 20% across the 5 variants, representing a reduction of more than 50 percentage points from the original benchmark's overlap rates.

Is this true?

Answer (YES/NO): YES